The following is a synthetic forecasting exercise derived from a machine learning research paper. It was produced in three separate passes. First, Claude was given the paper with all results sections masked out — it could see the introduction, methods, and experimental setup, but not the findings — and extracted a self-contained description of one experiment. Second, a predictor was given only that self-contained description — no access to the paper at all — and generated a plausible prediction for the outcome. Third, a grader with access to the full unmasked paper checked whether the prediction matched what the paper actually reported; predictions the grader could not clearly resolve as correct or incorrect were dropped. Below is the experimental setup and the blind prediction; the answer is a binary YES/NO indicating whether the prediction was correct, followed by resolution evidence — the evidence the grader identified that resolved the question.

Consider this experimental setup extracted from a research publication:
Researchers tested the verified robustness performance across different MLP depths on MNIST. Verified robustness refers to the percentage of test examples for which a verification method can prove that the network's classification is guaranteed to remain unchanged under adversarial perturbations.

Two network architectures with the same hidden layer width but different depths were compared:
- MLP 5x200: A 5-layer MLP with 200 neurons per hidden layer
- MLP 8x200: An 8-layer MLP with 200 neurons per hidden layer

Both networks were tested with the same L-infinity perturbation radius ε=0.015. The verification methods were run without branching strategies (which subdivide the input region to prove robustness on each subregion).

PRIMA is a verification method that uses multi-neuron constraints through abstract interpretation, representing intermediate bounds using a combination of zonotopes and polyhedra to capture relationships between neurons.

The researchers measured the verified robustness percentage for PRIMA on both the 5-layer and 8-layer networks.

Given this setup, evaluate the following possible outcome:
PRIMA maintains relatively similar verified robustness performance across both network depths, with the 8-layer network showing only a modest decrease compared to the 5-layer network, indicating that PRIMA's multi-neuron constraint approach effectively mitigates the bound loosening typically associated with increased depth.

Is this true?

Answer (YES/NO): NO